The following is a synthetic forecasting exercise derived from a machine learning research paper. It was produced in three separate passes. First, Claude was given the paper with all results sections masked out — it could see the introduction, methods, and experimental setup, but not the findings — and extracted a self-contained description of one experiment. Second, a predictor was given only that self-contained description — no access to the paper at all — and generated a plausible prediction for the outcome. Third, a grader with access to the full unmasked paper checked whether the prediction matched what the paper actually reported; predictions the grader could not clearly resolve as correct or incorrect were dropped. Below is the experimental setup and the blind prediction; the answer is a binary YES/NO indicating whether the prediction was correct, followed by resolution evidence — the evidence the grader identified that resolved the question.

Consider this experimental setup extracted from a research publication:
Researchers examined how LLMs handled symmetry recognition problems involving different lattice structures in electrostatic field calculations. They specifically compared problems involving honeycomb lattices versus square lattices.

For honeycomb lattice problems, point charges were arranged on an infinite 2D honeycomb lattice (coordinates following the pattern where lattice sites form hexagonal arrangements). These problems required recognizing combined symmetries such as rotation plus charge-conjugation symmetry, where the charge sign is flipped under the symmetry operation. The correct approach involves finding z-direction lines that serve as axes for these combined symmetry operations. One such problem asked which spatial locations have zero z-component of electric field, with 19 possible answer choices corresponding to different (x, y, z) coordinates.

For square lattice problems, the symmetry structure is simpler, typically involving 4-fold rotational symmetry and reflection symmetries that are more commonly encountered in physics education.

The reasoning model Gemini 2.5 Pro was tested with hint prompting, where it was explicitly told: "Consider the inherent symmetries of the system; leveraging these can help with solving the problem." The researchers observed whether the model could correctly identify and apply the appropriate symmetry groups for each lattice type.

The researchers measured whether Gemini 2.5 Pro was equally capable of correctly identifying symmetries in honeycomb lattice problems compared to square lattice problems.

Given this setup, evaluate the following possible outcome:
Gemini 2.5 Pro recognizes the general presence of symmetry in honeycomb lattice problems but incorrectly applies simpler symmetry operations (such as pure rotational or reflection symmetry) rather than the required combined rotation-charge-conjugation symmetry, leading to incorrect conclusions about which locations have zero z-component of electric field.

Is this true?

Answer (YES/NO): NO